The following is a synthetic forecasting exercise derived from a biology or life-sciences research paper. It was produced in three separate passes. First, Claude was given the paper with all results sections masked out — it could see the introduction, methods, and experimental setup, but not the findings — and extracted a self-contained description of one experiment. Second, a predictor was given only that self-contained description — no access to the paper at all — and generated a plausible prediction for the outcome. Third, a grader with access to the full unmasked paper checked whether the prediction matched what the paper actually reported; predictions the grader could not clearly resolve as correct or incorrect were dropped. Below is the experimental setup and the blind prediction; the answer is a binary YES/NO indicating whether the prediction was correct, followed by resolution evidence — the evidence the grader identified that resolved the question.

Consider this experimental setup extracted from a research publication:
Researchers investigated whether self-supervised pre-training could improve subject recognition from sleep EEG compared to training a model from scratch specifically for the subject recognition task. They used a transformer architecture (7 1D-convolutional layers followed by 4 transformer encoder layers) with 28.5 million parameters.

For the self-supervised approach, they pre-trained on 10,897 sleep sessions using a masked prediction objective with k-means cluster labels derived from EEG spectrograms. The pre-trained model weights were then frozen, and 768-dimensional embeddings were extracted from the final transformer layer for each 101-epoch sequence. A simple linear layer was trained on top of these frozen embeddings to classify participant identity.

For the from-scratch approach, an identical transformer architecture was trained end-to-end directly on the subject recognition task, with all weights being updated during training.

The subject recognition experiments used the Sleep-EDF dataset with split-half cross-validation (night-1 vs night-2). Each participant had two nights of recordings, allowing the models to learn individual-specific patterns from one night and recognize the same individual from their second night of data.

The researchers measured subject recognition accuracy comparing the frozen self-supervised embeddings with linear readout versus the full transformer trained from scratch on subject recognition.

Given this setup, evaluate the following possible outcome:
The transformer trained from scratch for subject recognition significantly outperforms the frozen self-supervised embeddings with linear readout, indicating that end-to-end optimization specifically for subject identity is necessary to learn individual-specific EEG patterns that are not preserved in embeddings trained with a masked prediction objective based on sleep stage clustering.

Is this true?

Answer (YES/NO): NO